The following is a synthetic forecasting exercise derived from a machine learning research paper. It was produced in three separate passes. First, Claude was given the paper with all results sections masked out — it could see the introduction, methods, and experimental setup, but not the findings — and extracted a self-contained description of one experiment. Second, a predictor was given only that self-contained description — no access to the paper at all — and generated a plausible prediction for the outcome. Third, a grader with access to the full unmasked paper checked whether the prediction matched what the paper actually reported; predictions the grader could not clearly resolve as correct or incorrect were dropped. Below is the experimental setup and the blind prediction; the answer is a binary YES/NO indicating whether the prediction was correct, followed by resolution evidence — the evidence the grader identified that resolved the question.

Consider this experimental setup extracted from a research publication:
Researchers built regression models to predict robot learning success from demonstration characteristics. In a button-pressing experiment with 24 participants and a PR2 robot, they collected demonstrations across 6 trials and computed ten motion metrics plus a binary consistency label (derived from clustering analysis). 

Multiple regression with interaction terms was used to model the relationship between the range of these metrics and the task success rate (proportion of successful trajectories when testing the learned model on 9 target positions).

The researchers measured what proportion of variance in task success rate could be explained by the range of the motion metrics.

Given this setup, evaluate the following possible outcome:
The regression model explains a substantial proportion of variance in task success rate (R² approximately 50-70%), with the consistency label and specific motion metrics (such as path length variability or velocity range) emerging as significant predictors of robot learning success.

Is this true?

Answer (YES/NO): YES